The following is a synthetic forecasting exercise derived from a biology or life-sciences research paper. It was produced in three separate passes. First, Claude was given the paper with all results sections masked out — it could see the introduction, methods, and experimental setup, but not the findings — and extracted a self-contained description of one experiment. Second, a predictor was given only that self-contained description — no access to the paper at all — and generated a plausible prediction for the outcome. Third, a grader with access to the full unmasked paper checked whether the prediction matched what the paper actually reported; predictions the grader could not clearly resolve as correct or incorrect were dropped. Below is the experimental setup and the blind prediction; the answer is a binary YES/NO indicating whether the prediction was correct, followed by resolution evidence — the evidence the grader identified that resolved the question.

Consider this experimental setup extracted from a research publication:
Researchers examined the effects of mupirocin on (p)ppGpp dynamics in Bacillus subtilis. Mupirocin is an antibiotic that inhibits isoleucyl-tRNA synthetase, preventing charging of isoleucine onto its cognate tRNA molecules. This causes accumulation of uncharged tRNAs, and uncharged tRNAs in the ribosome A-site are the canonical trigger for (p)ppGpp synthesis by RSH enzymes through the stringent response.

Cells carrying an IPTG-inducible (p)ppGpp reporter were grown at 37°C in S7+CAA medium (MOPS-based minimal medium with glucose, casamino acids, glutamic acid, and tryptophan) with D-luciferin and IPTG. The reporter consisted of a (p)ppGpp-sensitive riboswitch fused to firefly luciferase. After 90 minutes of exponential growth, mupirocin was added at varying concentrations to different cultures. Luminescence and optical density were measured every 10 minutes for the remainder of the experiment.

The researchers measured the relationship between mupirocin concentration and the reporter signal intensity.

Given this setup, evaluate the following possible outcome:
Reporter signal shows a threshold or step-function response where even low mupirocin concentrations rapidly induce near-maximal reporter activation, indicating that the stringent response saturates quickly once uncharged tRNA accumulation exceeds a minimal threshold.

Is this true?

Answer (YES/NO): NO